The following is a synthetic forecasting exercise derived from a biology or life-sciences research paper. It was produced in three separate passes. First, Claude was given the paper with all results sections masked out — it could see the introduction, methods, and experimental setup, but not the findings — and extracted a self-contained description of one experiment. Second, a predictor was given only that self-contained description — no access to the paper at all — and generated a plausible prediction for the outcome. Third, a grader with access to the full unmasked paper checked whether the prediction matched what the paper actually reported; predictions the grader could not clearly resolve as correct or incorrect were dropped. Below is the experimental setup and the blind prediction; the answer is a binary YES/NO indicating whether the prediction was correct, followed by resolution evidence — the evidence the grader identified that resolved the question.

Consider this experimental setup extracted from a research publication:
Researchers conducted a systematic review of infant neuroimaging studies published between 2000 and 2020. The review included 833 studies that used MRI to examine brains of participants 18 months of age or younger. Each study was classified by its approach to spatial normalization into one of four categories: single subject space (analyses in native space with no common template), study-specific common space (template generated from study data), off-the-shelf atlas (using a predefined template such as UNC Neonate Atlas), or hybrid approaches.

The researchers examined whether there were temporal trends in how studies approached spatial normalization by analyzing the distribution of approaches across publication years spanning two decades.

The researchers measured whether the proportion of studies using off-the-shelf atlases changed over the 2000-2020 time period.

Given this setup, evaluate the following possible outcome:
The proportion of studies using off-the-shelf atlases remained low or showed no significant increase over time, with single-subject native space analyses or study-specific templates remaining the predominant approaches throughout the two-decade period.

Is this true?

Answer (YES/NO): NO